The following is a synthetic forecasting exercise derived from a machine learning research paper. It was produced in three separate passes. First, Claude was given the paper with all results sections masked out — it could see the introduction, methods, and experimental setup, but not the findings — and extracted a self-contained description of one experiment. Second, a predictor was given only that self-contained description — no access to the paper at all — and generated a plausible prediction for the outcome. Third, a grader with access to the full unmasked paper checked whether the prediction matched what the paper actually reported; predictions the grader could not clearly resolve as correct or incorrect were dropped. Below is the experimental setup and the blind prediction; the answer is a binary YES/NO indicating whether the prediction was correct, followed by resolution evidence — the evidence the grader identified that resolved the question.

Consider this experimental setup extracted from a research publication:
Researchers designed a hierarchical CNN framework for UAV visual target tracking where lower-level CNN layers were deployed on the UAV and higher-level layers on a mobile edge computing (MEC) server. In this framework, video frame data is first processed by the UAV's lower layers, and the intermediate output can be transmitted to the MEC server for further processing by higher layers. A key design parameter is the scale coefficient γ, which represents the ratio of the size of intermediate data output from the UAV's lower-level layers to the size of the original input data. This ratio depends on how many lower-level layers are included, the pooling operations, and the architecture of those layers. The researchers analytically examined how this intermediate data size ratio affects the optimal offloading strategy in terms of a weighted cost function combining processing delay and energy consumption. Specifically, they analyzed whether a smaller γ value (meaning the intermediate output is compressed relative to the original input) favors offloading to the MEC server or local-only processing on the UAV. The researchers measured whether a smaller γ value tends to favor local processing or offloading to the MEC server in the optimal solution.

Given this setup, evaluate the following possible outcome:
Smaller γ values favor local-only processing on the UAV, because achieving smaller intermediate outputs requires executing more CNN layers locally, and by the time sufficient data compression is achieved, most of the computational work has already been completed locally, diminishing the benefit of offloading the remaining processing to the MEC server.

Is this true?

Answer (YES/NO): NO